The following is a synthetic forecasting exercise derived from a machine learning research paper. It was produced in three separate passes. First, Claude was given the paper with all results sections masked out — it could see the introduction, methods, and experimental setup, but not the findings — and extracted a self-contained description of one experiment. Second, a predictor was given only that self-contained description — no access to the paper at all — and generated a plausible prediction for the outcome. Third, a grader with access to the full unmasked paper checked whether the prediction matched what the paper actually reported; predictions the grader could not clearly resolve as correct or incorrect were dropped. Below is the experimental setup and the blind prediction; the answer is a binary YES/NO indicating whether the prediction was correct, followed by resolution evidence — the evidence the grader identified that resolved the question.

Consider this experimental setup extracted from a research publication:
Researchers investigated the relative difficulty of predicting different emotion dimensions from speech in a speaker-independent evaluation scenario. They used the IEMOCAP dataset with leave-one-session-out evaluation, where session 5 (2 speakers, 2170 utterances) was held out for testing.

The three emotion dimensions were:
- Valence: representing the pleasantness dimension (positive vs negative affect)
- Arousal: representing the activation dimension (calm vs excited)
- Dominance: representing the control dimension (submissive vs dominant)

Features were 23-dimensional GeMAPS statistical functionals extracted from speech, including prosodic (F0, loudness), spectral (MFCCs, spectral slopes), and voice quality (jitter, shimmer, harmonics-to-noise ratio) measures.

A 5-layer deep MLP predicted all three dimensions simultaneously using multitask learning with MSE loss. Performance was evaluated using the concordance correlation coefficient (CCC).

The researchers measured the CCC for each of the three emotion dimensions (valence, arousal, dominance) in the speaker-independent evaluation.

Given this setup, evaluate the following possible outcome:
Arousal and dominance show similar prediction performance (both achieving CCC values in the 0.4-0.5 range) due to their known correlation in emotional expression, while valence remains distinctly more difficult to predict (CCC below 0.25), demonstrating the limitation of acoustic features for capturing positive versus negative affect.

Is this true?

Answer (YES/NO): NO